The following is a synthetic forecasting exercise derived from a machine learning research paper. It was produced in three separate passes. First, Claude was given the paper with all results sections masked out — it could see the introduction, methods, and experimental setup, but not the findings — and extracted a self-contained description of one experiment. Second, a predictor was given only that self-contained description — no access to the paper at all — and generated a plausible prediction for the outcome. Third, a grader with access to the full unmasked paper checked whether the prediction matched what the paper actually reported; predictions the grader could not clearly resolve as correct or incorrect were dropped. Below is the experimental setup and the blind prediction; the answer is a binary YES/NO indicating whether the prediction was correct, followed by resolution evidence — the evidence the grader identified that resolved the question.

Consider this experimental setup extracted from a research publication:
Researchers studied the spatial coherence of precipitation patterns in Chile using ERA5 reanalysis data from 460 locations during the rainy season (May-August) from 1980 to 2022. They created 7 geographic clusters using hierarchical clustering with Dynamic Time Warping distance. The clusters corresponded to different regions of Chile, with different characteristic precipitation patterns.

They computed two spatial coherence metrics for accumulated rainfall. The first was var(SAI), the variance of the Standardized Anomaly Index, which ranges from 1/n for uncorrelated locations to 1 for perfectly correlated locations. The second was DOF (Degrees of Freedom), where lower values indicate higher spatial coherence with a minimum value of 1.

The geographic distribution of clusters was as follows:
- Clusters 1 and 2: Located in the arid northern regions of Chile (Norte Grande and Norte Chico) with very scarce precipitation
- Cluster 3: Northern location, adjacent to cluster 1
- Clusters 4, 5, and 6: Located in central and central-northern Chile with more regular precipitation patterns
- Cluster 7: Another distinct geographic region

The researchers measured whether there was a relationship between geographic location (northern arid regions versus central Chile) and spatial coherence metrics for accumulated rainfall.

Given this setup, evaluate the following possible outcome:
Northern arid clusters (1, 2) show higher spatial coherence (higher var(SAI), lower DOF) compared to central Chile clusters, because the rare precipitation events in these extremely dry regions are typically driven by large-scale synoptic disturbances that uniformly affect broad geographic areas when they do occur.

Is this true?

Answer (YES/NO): NO